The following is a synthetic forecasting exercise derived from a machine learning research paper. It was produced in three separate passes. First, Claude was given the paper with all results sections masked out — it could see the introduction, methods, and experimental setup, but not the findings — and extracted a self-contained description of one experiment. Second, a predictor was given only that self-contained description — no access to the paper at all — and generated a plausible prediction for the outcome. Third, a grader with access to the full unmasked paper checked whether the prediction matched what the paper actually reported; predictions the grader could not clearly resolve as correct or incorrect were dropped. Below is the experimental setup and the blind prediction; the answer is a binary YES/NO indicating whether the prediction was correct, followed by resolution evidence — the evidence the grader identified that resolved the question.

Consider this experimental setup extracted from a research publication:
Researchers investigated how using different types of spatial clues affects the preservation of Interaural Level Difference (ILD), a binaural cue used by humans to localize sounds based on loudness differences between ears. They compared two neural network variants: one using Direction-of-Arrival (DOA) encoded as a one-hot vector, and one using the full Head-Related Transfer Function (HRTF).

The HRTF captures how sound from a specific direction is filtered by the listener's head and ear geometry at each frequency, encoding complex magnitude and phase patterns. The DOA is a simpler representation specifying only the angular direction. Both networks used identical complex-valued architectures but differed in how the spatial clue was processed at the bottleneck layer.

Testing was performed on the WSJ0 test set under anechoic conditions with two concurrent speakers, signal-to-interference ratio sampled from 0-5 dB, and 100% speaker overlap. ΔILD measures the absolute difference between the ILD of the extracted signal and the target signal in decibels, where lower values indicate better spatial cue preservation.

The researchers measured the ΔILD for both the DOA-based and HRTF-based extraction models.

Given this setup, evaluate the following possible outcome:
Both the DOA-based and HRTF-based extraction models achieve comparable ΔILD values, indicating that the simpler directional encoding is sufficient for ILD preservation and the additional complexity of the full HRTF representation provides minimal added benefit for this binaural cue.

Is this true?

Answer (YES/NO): NO